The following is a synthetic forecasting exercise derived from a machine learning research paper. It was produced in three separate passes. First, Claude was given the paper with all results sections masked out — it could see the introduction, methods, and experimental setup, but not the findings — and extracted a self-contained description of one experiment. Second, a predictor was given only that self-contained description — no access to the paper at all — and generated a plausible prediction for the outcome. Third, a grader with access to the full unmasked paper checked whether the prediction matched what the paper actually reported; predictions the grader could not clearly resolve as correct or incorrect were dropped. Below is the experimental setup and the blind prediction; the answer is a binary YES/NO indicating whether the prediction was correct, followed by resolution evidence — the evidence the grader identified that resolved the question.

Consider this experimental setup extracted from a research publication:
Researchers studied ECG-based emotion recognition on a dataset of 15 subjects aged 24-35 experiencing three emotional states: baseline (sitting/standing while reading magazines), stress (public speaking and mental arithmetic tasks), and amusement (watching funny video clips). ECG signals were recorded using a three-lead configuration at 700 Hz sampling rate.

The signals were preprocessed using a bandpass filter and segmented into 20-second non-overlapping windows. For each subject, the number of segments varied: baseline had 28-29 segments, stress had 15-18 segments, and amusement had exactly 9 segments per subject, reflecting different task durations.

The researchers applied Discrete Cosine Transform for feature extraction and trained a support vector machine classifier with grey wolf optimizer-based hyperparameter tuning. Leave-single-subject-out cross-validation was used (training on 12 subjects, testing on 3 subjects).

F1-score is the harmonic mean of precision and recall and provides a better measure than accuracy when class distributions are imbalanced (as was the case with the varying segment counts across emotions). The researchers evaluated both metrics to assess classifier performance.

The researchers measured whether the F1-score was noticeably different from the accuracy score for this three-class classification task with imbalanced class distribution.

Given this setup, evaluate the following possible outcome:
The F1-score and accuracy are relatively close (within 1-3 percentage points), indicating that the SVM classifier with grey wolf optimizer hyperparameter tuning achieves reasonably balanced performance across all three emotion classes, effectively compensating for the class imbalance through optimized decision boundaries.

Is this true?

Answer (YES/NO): YES